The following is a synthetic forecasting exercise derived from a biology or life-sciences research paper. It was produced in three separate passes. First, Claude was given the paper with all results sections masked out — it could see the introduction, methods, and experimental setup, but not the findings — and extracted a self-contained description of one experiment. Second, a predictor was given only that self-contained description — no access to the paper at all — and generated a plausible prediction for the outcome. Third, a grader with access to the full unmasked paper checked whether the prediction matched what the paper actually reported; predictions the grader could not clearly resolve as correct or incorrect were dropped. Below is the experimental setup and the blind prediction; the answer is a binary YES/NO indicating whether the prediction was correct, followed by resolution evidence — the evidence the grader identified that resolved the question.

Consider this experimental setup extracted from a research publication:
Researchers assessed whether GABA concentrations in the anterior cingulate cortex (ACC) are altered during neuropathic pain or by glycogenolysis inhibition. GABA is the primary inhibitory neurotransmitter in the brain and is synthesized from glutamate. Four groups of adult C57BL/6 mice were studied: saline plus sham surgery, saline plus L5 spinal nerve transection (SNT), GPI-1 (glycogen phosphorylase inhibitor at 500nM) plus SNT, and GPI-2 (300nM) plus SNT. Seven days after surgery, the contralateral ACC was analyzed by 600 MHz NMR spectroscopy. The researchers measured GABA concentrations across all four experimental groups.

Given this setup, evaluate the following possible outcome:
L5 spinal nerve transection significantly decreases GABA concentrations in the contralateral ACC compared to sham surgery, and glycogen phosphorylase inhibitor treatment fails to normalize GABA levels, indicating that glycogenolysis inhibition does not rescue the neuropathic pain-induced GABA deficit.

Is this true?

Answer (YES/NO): NO